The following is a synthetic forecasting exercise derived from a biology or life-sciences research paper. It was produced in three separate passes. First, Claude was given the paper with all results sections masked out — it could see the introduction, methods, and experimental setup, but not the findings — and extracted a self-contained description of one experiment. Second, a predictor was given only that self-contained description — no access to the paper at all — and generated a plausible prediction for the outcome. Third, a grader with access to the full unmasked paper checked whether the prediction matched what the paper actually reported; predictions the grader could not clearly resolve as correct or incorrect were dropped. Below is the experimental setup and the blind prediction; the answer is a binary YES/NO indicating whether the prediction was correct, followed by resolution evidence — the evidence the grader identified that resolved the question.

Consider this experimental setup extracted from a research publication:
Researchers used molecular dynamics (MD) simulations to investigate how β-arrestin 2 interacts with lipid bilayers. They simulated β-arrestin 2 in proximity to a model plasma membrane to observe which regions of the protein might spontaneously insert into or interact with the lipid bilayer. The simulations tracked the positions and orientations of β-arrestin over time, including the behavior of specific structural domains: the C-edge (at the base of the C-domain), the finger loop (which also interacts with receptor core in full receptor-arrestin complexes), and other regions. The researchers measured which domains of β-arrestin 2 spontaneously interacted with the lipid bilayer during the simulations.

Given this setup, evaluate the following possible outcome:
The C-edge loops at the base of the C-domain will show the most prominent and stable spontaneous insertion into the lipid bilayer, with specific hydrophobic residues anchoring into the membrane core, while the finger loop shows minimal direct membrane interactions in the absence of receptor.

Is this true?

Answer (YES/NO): NO